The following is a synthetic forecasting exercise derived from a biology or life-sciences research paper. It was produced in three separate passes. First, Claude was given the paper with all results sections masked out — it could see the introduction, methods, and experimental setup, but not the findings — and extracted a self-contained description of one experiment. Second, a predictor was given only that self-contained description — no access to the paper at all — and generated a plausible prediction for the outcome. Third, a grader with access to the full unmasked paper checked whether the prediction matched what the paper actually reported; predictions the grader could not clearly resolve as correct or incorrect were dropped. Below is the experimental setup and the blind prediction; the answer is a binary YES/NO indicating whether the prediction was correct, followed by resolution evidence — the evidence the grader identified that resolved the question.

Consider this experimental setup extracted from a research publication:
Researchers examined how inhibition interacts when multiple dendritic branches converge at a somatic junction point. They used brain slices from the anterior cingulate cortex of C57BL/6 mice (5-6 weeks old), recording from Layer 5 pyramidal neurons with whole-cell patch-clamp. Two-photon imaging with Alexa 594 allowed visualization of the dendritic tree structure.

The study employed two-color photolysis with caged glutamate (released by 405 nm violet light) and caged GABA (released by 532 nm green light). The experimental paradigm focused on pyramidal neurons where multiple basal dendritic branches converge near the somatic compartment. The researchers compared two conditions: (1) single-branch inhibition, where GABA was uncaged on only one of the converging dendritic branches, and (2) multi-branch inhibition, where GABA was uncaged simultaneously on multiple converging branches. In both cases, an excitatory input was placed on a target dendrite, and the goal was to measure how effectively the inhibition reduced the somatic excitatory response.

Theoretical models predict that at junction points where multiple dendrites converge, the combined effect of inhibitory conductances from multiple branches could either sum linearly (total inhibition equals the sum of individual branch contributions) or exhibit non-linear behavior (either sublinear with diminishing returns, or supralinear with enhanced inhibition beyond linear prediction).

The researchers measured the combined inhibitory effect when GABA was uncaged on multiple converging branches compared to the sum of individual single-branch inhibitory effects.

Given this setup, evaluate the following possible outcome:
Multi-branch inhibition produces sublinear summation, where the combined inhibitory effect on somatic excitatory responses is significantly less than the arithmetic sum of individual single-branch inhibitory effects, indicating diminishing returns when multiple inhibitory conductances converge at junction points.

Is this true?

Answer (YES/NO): NO